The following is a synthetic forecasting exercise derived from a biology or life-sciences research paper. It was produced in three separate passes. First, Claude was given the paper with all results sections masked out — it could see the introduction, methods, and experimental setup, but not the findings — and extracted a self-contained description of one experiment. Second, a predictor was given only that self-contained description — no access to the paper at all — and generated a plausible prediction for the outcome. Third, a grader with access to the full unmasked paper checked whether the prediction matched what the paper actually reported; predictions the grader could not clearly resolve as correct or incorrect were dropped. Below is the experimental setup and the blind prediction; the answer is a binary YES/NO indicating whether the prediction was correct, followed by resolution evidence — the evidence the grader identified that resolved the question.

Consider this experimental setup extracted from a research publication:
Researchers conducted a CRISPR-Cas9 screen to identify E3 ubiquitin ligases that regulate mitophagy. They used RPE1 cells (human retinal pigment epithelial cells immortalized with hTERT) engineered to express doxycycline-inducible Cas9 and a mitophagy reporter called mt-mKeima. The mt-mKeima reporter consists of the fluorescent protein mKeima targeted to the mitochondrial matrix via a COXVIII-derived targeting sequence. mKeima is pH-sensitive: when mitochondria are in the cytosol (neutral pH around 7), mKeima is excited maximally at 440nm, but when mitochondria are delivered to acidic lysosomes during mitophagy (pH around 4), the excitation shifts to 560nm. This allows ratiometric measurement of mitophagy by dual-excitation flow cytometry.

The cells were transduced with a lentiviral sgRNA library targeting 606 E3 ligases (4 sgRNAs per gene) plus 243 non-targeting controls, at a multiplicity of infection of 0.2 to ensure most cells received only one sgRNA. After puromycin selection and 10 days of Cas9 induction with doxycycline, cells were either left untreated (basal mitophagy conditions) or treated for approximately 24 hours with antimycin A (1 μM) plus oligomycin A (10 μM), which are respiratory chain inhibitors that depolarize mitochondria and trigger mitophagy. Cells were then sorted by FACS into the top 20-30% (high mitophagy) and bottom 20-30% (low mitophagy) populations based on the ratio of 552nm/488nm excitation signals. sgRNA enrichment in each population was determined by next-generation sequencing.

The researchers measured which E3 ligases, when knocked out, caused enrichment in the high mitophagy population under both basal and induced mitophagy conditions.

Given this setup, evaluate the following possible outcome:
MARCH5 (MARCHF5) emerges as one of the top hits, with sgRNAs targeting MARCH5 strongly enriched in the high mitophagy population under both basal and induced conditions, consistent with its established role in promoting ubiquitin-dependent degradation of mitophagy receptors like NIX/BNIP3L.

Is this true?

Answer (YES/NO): NO